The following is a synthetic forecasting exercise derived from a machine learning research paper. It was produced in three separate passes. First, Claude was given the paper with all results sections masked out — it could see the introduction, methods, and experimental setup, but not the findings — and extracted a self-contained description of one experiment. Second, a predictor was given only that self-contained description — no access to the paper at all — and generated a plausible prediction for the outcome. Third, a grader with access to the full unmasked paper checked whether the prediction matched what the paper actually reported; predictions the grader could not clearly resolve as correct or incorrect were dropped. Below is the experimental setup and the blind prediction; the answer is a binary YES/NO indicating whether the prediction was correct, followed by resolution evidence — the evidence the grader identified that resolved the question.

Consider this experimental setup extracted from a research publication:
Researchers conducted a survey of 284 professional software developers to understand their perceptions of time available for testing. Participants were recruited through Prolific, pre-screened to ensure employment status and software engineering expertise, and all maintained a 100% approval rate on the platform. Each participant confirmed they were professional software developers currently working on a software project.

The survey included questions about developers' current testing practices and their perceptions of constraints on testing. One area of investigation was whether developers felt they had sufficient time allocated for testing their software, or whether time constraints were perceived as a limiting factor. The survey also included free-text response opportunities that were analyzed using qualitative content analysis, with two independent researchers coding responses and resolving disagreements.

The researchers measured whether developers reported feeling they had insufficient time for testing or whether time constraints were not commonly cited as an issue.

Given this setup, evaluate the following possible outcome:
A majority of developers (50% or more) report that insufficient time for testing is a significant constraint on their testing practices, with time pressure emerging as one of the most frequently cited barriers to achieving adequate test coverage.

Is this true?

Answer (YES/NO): NO